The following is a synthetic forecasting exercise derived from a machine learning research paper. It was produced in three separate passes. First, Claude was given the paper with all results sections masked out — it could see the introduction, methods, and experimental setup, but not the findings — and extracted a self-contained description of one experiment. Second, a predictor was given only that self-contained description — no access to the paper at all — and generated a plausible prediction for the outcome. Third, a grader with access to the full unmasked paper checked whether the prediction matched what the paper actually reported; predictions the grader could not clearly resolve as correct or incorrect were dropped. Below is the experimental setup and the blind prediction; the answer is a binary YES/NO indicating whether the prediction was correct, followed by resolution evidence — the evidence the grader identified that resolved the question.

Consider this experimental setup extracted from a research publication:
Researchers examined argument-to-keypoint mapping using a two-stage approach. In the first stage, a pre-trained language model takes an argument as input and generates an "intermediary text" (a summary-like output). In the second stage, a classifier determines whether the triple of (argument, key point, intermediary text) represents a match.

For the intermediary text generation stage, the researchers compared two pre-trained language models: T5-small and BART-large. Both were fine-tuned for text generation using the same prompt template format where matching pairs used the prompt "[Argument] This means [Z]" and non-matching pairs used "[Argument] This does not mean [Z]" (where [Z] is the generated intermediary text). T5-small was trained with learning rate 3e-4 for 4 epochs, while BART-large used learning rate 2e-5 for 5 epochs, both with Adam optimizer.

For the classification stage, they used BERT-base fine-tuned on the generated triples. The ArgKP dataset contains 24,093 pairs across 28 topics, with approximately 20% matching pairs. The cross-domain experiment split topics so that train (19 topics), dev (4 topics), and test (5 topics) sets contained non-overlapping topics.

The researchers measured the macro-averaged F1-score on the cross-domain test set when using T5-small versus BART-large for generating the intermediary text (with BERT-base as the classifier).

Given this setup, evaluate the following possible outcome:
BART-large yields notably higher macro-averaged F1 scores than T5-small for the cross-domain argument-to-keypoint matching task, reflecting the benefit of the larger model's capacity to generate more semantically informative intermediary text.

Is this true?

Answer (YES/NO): YES